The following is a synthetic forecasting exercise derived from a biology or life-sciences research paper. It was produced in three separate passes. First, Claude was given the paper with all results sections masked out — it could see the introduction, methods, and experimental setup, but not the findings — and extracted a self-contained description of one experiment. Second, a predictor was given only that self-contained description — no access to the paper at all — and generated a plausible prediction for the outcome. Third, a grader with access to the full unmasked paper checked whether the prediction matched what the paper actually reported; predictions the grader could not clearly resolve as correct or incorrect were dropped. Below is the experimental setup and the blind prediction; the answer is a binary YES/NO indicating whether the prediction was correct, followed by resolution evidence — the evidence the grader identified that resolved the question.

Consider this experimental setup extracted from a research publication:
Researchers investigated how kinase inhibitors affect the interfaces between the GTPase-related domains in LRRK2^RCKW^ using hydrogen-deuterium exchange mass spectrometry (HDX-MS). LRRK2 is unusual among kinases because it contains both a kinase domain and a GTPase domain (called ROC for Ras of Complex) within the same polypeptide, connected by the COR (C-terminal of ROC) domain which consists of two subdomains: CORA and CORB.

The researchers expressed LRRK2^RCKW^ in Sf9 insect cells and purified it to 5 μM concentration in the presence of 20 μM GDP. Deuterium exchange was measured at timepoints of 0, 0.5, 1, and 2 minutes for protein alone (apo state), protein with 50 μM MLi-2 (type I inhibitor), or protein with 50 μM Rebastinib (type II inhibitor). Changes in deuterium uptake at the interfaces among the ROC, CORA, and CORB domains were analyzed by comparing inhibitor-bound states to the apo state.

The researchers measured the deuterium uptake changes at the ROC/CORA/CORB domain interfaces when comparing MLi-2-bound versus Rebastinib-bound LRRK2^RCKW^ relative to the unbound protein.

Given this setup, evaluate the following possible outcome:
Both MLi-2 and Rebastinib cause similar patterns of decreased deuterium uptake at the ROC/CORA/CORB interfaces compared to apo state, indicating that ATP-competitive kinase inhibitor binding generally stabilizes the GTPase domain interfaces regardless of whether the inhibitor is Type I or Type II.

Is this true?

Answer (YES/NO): NO